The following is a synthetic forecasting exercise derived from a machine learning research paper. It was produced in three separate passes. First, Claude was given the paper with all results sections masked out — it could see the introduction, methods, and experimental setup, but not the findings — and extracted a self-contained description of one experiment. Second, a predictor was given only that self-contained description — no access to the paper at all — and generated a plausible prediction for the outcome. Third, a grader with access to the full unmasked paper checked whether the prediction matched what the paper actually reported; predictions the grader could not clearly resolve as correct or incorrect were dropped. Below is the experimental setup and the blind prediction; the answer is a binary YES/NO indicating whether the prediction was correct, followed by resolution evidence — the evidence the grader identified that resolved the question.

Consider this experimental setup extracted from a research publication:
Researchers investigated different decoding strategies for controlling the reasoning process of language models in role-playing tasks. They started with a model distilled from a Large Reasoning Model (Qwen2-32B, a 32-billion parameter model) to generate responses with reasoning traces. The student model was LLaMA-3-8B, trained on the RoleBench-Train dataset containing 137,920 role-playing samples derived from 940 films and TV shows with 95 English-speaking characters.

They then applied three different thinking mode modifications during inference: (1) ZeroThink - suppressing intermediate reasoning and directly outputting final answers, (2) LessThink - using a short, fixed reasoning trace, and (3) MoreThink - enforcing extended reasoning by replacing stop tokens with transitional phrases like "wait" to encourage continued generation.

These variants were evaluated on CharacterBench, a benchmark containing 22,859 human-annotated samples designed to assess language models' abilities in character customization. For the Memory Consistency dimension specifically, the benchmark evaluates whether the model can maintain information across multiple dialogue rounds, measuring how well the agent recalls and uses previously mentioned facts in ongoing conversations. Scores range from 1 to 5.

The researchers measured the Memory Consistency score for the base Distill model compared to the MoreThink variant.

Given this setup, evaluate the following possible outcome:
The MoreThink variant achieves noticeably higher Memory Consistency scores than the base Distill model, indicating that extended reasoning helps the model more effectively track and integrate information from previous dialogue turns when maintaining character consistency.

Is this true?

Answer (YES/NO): NO